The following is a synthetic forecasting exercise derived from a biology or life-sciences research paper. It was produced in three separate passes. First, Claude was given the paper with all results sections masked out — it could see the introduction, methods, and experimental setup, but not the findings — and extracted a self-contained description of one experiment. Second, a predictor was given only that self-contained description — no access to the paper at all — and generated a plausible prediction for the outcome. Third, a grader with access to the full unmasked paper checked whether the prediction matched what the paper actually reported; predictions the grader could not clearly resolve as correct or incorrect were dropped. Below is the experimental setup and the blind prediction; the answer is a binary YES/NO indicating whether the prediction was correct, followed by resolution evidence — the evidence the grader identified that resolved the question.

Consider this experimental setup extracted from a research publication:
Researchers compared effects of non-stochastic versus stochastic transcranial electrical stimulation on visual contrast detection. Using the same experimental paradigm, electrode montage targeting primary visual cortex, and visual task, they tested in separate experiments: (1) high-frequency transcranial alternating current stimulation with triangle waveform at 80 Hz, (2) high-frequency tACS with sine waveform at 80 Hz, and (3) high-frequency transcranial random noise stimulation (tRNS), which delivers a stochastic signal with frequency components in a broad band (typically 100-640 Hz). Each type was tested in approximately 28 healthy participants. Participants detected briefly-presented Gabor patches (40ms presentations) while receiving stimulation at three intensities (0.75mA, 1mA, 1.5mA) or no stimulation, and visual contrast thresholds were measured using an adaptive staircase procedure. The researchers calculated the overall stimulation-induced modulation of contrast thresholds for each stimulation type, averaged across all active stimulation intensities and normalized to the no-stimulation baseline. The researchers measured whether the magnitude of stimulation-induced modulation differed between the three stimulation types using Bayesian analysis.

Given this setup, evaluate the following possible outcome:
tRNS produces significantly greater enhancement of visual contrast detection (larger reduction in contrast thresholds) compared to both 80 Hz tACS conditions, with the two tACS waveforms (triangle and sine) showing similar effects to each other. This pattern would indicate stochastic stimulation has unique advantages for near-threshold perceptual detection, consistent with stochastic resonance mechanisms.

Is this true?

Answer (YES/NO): NO